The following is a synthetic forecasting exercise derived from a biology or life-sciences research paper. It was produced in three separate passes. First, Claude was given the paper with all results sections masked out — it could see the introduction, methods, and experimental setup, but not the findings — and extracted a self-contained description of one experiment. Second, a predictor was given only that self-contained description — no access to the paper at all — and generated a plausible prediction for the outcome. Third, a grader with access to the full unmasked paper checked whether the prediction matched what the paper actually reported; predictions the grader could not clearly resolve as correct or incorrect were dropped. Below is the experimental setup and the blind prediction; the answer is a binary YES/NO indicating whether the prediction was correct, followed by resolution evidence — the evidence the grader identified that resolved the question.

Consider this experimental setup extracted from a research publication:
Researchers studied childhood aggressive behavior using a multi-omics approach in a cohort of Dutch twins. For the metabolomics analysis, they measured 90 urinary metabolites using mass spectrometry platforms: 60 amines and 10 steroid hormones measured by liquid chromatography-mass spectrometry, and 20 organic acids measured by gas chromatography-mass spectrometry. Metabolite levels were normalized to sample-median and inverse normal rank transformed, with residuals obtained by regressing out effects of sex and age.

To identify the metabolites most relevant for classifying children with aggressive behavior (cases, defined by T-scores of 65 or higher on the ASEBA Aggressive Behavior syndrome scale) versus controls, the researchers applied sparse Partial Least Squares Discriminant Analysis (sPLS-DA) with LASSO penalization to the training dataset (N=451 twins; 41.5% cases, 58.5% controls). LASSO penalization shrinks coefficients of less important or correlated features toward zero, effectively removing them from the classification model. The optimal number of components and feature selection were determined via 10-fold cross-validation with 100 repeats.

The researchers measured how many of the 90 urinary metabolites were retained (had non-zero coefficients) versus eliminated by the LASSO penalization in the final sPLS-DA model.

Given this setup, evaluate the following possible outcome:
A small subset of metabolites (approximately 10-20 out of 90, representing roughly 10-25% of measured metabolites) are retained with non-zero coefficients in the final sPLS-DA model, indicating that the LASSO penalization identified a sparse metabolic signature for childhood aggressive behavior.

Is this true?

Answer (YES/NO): NO